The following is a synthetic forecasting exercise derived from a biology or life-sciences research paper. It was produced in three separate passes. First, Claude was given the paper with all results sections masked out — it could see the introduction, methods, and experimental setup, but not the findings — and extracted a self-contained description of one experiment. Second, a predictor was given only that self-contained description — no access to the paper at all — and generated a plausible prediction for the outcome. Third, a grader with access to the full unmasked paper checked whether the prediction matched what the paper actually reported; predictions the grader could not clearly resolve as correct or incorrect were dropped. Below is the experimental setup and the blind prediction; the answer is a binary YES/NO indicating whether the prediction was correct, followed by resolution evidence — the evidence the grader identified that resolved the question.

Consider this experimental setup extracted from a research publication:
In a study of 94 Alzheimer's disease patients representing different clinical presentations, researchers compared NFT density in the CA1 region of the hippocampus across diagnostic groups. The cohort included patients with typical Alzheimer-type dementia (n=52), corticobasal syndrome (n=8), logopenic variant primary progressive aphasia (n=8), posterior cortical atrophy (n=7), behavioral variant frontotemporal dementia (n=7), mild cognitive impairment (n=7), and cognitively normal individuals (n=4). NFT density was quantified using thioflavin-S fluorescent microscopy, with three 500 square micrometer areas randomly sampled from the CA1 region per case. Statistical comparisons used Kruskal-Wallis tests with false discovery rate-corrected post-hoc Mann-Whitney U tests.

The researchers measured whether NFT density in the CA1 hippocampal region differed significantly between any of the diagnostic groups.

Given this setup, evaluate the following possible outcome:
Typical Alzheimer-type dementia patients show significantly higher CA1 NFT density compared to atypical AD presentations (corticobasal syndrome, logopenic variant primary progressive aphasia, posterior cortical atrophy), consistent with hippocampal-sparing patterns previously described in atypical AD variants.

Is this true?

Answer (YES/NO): NO